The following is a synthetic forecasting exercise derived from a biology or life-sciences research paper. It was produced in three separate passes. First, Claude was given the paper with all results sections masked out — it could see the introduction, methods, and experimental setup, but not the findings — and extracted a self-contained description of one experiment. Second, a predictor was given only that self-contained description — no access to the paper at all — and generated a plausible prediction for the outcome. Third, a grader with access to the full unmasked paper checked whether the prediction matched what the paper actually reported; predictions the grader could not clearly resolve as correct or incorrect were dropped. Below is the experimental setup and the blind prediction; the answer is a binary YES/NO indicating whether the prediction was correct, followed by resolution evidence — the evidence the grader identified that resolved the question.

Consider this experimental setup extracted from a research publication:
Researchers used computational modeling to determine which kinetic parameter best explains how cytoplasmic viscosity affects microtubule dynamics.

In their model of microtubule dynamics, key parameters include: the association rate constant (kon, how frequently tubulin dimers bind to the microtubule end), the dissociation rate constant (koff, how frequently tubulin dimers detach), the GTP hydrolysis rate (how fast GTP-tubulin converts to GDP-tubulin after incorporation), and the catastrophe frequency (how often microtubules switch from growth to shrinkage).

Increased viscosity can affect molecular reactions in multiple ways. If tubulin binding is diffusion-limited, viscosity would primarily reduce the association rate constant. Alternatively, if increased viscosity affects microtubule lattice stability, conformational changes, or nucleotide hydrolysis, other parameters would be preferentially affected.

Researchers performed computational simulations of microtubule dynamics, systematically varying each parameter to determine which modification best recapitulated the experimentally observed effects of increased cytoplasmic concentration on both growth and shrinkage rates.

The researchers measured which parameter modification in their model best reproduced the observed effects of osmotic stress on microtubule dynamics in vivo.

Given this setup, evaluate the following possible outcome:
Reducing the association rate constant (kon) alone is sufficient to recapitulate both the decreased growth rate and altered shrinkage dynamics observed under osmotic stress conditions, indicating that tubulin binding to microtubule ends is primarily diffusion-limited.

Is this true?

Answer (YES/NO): YES